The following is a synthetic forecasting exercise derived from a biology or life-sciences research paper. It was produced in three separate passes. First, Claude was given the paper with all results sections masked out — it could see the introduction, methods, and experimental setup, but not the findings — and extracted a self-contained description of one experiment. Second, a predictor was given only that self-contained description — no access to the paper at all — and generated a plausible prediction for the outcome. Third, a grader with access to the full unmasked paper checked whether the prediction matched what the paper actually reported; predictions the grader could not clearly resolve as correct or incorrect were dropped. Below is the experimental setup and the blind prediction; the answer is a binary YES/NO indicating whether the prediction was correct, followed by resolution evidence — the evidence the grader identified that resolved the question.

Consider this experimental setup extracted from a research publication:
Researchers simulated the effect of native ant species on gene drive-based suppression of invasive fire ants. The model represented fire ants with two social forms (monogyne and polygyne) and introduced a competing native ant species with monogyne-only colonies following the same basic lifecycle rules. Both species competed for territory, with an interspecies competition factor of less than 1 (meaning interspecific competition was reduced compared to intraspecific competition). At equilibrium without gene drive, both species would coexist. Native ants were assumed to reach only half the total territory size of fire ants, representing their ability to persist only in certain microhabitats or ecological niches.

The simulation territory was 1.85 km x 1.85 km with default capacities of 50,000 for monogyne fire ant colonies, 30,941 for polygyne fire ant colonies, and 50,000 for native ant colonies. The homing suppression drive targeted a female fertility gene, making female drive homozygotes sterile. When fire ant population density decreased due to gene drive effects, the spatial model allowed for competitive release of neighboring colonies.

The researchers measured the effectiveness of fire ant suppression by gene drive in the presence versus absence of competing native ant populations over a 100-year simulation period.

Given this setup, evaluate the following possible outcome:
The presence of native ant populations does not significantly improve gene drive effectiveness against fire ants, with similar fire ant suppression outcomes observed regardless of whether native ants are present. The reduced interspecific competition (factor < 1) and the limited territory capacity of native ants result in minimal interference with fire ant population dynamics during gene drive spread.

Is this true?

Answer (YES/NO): NO